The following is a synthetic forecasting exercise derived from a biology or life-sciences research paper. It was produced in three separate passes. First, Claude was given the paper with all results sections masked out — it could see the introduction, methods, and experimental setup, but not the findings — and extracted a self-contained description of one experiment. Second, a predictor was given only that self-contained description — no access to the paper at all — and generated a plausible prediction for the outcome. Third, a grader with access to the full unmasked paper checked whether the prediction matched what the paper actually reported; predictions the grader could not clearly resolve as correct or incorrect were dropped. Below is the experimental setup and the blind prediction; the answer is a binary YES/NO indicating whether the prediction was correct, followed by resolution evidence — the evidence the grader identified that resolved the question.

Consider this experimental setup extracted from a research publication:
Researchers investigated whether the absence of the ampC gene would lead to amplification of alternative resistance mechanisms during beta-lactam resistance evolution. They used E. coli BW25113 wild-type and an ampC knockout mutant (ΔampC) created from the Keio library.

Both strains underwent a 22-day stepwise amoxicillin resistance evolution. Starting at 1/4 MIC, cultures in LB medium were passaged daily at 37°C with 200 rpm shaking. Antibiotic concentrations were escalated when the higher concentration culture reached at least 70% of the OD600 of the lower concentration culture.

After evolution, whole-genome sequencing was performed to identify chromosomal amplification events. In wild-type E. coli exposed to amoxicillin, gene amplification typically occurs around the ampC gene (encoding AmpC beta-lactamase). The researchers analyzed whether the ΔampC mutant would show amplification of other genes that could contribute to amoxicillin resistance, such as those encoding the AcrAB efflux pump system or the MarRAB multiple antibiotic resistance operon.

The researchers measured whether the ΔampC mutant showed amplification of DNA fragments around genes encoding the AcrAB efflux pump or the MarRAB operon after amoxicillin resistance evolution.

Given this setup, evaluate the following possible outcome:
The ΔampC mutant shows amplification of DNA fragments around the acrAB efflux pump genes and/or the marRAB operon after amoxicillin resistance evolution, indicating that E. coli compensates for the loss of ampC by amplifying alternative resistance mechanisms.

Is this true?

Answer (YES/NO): YES